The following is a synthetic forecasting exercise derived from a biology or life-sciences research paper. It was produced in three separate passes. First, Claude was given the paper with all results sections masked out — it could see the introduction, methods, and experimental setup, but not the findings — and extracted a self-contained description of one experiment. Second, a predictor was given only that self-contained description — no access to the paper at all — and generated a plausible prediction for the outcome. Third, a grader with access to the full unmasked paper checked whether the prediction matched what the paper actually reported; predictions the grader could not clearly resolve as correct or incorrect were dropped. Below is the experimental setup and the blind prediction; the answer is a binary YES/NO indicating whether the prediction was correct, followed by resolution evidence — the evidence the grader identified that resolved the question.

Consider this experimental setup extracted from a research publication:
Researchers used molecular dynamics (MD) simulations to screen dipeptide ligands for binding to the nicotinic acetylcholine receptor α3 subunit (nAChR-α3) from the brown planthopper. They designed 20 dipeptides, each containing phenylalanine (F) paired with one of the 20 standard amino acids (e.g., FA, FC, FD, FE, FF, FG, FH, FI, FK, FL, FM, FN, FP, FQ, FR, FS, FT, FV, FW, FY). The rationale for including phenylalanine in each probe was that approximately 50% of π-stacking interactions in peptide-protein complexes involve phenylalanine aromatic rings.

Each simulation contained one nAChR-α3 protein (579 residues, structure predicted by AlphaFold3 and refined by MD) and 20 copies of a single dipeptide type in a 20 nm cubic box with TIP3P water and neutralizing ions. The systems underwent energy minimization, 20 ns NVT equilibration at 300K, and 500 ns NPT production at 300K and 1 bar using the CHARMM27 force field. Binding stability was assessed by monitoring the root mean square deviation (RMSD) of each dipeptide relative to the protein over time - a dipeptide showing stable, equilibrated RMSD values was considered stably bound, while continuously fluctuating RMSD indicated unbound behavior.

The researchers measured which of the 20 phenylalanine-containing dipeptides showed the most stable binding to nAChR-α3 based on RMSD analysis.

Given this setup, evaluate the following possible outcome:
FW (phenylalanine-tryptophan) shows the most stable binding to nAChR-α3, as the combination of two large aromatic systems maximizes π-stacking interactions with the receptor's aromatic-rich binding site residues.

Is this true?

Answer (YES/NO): NO